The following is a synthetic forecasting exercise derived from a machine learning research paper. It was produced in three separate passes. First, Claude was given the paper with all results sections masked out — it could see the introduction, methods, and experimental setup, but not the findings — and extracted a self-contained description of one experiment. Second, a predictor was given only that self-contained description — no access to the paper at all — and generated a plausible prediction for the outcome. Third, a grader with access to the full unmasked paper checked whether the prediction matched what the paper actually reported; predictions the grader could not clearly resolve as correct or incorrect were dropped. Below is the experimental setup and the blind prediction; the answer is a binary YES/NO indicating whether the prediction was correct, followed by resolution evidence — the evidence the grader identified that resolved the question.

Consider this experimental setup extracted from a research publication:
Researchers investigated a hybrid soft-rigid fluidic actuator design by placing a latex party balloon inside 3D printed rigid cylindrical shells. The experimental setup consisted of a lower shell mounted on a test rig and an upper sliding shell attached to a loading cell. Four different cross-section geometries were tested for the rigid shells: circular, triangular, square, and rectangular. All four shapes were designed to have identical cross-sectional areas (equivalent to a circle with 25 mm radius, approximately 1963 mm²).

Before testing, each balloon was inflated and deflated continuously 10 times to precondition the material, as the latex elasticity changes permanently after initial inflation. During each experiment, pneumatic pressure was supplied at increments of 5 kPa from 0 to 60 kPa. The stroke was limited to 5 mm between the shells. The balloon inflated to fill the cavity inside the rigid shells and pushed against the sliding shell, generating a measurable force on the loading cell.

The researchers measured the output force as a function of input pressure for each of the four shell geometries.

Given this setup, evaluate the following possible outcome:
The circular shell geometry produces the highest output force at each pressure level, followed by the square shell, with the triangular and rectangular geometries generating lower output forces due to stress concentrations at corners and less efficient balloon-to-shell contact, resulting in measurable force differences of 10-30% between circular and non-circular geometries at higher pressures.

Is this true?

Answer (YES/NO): NO